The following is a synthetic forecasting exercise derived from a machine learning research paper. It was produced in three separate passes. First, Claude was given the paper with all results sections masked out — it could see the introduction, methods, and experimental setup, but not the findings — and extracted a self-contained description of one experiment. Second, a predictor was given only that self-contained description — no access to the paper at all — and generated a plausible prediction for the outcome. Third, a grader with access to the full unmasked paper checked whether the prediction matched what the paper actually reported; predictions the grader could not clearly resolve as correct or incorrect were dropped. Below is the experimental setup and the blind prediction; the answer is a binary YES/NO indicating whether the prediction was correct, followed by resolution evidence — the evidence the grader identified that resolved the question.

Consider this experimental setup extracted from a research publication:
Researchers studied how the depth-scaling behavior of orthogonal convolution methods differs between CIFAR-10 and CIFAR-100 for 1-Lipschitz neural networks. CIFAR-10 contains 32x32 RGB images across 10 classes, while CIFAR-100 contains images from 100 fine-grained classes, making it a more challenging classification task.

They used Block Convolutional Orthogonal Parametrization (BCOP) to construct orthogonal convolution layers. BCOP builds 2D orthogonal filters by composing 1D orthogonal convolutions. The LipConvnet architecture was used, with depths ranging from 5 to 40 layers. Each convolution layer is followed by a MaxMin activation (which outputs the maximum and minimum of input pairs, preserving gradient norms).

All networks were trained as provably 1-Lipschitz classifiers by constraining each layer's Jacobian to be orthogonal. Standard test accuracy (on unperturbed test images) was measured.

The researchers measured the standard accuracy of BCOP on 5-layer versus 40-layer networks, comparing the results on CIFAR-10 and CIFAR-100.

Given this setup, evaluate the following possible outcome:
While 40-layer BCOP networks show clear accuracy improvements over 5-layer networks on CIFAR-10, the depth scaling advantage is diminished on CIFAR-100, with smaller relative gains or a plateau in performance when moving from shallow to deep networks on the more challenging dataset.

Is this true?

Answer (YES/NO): NO